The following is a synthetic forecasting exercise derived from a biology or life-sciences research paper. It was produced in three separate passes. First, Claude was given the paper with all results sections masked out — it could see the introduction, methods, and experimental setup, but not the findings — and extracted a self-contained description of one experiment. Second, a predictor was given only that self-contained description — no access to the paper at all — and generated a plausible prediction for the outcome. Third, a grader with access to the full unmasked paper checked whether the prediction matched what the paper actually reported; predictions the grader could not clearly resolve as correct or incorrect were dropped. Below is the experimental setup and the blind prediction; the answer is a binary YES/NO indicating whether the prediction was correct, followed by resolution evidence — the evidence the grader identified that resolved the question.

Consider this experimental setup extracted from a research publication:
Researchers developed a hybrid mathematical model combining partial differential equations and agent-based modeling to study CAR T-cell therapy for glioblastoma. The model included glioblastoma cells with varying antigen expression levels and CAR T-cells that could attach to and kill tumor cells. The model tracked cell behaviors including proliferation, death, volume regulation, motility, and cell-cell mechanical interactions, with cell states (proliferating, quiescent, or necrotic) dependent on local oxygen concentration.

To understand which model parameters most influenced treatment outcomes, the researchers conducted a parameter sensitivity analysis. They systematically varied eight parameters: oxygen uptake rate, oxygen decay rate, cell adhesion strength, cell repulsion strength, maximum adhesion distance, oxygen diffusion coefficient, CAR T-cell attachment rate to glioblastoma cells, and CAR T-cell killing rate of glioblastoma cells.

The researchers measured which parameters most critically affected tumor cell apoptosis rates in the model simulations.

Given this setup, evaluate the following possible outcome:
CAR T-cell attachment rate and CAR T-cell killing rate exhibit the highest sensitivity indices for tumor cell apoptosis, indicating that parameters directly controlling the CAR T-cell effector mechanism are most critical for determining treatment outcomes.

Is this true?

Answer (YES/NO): YES